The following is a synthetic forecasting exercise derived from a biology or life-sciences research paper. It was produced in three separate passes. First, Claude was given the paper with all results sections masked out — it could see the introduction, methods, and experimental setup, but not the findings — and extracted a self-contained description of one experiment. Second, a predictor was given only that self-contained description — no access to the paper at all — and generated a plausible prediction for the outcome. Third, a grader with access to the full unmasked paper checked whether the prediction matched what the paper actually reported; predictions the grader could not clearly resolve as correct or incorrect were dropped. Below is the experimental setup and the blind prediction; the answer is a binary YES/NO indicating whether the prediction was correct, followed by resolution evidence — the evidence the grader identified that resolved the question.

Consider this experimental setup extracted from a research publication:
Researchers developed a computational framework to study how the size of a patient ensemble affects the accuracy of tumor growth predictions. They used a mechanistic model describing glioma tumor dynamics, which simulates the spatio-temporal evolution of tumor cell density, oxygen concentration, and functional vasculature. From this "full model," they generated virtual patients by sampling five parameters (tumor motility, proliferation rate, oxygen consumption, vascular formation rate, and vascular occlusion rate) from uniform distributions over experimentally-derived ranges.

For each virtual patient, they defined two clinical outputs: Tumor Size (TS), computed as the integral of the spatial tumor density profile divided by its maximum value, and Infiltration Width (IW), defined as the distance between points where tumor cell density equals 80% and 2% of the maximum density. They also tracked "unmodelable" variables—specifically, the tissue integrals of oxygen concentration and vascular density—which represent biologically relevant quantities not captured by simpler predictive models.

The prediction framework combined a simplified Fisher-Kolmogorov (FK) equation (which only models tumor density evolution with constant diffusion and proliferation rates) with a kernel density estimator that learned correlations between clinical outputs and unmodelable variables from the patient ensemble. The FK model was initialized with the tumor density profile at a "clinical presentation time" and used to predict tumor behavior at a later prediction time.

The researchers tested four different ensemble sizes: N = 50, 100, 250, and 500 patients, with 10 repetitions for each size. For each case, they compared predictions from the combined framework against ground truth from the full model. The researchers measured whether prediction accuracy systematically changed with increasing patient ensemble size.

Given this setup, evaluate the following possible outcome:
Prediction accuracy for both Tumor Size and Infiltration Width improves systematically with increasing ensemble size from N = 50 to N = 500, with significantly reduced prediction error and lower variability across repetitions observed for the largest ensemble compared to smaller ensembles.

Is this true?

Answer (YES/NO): NO